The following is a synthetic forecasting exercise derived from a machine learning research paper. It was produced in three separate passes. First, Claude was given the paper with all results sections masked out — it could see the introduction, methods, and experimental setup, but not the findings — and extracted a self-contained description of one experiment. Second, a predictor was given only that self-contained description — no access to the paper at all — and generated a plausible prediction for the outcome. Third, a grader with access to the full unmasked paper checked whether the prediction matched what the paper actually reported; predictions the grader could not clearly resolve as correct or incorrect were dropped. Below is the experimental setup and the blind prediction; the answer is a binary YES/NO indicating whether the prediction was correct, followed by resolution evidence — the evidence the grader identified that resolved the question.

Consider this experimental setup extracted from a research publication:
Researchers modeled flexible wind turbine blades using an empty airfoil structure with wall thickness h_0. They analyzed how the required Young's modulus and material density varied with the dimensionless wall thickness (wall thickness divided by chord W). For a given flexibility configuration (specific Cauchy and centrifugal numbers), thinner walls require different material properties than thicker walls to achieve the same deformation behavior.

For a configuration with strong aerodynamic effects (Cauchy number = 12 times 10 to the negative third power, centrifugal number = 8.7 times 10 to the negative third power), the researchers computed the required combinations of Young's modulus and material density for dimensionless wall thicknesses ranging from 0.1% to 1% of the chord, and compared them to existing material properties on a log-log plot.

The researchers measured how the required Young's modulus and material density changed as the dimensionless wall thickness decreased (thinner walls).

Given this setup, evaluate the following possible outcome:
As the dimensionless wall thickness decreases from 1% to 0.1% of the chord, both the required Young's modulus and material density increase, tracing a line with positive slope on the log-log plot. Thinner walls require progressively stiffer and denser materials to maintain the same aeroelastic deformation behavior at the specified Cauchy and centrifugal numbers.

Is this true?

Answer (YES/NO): YES